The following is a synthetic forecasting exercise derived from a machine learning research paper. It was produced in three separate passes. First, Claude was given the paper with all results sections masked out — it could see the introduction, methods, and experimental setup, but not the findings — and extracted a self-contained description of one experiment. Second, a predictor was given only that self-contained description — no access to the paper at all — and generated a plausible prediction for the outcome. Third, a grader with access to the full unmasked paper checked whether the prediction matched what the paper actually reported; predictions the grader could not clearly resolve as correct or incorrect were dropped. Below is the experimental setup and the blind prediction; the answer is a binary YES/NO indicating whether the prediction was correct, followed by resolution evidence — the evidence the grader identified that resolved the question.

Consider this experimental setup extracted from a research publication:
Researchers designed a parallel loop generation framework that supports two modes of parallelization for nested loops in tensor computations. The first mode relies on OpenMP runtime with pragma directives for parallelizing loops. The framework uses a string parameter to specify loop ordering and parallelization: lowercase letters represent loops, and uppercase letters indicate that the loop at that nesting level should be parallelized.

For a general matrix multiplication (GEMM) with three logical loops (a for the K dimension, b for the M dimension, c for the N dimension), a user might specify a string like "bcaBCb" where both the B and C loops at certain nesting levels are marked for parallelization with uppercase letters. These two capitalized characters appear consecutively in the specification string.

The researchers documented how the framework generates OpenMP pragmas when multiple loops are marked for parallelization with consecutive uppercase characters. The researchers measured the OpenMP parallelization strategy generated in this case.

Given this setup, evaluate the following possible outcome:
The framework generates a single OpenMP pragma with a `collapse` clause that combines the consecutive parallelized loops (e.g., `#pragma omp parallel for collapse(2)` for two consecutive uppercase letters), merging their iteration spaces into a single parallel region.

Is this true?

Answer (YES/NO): NO